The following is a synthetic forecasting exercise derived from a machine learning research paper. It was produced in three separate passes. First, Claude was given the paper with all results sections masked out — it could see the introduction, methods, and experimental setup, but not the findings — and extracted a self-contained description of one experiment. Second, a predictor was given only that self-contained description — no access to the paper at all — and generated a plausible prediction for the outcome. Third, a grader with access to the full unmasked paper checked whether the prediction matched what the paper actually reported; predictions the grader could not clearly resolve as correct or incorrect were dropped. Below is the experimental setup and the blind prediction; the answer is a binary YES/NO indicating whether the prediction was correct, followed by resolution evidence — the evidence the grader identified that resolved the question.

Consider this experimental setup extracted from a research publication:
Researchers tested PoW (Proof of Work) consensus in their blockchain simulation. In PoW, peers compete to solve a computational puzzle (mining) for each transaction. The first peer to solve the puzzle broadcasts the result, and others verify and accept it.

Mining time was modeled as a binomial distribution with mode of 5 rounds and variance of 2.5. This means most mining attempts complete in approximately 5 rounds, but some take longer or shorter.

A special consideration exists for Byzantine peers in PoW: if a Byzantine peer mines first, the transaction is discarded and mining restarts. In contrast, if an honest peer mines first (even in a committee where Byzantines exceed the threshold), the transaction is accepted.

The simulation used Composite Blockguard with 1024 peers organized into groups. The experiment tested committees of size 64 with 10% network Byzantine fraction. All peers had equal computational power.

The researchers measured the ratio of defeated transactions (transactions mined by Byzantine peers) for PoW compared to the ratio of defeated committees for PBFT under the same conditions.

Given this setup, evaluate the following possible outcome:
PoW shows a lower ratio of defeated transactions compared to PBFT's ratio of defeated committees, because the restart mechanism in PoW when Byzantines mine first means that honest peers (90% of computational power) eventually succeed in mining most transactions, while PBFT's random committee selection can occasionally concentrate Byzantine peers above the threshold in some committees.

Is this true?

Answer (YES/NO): YES